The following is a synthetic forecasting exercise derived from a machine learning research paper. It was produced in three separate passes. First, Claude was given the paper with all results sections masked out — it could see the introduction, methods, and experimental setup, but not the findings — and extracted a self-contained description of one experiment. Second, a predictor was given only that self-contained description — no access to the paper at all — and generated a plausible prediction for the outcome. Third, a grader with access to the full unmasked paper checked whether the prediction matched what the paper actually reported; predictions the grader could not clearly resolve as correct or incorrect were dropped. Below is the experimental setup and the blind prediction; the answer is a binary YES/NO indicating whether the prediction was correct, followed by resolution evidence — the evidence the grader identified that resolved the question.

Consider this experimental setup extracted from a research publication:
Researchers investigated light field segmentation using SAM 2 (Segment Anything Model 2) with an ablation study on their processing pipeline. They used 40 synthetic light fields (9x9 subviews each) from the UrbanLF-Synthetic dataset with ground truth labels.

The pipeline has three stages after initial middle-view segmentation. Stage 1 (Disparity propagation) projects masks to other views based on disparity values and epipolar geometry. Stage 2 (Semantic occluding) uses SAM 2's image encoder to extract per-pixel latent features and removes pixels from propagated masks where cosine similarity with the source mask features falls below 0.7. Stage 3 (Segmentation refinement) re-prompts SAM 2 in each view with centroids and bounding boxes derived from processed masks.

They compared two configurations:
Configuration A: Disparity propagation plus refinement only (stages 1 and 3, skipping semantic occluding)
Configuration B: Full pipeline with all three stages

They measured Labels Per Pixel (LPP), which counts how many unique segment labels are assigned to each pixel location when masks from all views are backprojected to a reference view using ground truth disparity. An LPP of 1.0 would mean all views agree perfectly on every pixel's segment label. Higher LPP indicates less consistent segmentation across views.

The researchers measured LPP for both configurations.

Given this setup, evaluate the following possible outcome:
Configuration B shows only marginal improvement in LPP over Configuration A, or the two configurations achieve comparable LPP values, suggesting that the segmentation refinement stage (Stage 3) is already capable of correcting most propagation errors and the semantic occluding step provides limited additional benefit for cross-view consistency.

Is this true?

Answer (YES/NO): YES